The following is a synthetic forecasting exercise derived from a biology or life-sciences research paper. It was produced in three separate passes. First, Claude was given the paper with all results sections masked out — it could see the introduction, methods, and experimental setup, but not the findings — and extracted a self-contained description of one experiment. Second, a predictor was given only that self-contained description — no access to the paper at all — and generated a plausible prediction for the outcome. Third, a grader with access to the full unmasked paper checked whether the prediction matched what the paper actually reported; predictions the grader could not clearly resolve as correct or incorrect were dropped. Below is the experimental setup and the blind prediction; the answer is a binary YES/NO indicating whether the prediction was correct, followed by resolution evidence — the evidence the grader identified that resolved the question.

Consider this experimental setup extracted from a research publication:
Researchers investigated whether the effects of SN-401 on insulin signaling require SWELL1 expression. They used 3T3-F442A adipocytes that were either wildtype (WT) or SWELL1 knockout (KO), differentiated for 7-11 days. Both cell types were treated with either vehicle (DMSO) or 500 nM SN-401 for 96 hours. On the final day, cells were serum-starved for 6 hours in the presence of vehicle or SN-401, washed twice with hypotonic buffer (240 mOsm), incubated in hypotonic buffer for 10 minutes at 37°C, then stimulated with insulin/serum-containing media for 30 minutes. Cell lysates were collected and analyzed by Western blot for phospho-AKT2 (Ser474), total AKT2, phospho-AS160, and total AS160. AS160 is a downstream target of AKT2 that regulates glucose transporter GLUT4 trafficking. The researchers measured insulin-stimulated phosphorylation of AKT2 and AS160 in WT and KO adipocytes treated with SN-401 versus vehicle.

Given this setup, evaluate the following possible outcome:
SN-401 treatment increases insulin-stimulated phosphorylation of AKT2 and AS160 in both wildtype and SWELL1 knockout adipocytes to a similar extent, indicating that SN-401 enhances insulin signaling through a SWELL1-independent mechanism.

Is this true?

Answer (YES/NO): NO